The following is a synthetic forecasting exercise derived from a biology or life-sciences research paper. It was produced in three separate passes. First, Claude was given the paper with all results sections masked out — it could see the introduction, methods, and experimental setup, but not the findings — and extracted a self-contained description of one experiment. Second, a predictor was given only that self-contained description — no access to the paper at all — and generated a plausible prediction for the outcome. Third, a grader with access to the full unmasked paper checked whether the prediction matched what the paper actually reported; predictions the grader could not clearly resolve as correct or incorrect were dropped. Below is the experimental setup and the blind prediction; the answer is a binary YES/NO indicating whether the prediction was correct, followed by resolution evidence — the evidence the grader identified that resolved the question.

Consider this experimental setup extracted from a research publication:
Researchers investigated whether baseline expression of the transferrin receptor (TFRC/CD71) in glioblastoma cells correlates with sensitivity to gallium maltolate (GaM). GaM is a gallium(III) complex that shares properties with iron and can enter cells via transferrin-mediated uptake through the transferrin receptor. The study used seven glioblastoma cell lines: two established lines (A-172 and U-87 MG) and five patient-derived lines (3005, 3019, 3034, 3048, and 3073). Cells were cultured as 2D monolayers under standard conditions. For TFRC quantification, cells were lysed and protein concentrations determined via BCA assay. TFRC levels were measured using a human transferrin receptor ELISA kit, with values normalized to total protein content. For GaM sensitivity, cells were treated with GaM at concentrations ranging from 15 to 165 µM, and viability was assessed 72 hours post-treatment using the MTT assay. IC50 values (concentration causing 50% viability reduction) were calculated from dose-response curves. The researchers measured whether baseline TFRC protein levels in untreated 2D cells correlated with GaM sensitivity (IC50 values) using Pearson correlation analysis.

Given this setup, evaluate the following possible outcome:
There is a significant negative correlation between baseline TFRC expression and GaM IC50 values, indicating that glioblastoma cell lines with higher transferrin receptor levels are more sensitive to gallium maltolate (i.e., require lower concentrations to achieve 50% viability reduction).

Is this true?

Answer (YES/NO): NO